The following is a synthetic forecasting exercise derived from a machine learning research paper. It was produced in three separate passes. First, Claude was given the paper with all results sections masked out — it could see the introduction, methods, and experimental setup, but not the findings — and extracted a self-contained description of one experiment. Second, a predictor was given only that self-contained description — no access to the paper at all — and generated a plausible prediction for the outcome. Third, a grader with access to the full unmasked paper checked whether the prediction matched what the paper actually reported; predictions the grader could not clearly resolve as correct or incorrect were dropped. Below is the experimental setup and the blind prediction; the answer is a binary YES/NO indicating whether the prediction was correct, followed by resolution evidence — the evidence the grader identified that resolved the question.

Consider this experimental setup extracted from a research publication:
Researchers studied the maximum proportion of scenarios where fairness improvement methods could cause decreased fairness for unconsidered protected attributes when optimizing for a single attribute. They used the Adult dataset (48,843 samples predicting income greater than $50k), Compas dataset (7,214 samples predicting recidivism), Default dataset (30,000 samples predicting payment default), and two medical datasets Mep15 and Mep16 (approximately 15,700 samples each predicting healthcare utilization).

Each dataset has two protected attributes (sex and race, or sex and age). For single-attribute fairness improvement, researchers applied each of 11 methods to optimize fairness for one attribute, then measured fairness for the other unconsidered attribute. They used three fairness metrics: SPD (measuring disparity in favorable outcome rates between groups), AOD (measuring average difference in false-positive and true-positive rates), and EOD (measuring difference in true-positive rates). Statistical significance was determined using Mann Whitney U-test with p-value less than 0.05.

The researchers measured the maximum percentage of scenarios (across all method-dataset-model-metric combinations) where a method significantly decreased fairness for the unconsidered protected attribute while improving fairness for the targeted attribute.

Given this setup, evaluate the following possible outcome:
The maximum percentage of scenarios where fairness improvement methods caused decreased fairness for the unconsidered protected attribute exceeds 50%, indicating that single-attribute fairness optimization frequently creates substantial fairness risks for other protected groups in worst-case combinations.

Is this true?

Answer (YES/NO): YES